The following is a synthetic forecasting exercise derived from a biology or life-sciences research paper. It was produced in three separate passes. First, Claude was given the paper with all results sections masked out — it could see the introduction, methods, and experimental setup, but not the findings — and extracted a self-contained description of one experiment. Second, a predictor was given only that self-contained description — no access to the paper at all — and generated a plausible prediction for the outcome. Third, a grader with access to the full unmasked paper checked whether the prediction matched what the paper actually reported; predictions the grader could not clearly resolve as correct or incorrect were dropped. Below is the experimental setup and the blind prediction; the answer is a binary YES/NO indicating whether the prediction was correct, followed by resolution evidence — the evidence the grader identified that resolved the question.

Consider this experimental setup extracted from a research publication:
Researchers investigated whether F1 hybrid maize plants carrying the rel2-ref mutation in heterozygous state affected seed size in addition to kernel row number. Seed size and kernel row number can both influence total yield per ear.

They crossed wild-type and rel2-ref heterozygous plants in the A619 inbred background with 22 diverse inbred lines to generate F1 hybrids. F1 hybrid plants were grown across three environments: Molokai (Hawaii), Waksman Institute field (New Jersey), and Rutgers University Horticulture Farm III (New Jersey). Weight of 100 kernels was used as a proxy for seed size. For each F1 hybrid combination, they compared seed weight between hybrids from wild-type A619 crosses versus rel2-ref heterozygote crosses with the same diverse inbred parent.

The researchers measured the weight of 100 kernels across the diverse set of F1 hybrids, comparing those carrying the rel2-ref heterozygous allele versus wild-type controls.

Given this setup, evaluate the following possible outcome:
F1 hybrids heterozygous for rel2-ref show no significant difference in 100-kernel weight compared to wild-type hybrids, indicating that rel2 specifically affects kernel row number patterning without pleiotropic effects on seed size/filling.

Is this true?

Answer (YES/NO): NO